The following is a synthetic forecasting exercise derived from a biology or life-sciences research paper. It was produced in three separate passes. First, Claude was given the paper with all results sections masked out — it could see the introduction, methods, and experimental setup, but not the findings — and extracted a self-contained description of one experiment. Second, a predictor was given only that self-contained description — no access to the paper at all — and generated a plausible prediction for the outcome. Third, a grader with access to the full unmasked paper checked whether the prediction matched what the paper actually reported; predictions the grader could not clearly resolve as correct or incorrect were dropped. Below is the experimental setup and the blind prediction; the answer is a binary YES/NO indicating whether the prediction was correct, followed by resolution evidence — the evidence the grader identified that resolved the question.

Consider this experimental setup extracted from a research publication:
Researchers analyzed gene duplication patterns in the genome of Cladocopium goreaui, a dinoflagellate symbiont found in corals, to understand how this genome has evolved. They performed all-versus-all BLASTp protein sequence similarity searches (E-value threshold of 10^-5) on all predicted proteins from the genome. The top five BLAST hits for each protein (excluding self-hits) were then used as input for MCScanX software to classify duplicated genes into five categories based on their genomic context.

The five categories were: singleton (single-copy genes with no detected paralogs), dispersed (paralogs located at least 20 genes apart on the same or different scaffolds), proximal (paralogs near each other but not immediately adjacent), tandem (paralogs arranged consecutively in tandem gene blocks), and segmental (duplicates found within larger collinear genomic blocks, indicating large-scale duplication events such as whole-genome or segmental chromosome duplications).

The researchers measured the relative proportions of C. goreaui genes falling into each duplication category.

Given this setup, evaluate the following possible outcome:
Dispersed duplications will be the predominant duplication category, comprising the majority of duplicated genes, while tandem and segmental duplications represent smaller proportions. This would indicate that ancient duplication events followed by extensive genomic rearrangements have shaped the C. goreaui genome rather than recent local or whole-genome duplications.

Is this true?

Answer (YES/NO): YES